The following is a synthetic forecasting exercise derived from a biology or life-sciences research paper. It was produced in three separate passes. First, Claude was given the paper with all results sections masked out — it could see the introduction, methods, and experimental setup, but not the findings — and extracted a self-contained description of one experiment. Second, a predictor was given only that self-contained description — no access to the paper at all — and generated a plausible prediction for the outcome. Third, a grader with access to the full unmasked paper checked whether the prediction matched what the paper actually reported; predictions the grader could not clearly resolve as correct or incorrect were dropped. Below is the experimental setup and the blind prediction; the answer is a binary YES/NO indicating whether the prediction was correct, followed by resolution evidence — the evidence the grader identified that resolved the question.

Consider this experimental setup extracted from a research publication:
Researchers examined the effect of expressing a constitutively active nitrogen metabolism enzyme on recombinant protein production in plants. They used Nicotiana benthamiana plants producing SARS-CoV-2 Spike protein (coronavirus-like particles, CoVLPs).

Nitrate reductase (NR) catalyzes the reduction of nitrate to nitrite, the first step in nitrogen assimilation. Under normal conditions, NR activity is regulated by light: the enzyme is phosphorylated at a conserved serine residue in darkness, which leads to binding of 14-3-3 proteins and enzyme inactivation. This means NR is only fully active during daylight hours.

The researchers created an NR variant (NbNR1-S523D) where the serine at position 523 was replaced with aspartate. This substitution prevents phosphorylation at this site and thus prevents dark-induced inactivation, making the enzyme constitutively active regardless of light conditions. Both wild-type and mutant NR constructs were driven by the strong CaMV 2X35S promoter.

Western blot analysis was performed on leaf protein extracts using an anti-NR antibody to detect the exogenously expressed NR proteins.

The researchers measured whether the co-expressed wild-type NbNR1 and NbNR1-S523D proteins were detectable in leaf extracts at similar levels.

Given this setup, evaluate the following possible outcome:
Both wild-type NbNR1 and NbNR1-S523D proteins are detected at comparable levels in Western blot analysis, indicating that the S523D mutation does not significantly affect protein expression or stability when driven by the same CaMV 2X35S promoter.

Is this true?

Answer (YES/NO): NO